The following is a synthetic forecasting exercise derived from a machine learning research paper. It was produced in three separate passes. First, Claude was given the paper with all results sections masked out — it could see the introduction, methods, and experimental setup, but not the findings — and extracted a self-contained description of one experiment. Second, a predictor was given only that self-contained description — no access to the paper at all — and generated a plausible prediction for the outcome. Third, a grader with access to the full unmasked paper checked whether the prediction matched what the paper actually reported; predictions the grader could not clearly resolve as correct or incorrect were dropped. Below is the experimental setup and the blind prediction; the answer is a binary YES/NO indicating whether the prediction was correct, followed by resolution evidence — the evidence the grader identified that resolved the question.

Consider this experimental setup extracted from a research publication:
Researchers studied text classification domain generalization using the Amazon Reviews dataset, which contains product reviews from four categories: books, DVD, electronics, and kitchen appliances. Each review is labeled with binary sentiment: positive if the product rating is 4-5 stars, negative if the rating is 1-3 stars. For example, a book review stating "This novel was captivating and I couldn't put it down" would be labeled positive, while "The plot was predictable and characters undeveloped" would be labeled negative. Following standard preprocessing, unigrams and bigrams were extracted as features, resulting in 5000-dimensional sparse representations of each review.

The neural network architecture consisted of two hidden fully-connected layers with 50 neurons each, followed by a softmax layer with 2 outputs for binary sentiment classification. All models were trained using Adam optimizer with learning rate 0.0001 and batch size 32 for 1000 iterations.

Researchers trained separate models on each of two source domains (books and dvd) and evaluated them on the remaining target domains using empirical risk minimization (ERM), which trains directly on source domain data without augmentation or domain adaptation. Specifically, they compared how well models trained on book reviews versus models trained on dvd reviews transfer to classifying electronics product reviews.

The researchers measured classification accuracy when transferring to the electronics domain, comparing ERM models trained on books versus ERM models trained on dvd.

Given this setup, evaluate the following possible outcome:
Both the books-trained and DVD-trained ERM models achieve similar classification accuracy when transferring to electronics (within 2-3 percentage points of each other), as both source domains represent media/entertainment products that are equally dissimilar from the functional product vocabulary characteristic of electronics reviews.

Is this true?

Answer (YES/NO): NO